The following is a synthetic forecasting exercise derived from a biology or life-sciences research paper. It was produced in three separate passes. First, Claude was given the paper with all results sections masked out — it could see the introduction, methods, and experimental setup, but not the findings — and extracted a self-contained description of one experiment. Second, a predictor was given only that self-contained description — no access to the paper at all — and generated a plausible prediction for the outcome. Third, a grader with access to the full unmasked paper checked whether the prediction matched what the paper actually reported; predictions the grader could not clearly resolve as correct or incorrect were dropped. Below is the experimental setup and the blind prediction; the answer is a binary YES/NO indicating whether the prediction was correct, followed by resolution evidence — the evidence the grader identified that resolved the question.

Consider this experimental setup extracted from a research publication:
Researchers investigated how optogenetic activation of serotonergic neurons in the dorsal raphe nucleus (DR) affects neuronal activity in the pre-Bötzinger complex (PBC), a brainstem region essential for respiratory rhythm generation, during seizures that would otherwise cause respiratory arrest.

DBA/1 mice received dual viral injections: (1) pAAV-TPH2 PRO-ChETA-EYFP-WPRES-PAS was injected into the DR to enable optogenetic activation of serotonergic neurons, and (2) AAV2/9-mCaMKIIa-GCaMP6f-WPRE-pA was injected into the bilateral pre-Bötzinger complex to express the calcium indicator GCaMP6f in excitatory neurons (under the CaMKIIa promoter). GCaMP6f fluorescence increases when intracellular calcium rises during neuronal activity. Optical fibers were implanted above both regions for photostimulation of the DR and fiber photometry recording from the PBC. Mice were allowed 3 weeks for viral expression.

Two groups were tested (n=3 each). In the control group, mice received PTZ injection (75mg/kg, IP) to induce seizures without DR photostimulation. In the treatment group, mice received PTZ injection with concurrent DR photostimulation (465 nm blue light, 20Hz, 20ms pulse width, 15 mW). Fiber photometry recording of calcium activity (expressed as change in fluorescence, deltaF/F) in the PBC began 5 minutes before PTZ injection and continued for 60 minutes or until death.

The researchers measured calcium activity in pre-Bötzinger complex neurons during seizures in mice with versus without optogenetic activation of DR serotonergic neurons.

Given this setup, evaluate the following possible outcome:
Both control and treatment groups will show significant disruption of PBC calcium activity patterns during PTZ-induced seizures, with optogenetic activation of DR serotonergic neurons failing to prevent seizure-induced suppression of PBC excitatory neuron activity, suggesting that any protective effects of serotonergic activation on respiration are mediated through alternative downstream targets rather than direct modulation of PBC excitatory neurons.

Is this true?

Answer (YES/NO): NO